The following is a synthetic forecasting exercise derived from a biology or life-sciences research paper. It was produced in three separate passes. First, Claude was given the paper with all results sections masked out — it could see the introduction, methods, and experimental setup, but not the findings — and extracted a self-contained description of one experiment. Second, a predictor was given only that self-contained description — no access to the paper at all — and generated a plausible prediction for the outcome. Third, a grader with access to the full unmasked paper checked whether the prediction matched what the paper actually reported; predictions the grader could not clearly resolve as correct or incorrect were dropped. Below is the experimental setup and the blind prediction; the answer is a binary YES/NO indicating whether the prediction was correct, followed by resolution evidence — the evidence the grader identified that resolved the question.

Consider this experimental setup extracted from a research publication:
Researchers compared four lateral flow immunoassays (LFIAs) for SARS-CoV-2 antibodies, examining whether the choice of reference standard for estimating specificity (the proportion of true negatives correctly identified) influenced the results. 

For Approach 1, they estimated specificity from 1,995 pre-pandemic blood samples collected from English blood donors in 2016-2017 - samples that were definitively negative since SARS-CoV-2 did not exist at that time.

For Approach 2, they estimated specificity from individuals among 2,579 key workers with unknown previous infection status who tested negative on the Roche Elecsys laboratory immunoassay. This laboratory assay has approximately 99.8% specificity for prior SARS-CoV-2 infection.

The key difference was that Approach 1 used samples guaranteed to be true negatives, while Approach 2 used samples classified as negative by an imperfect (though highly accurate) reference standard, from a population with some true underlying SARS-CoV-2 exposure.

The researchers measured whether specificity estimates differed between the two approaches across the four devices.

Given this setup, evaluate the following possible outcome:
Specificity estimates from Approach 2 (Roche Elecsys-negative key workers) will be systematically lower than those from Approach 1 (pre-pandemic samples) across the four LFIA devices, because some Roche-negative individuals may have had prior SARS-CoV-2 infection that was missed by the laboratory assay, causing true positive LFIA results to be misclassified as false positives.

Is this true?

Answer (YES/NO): NO